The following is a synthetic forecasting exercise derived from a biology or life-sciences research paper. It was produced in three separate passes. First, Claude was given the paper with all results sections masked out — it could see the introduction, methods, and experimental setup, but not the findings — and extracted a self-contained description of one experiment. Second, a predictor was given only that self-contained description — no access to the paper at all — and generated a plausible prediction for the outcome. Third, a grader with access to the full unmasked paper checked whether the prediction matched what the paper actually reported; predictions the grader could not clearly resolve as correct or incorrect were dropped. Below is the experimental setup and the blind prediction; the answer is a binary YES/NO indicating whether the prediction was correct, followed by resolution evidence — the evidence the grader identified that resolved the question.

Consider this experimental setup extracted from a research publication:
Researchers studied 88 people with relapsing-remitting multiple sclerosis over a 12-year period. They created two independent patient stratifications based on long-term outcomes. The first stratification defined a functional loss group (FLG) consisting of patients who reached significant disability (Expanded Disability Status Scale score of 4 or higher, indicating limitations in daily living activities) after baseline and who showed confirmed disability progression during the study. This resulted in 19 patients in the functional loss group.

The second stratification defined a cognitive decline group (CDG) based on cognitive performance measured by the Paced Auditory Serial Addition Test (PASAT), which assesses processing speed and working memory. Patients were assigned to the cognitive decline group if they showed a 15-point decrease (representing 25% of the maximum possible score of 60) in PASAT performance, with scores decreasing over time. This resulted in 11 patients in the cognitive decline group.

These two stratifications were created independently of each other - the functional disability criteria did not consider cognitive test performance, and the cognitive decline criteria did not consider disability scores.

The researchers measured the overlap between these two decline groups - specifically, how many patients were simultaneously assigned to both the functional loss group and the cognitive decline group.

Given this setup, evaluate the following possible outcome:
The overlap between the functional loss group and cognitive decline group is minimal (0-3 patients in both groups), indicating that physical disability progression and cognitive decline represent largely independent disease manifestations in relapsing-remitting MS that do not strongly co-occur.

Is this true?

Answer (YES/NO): YES